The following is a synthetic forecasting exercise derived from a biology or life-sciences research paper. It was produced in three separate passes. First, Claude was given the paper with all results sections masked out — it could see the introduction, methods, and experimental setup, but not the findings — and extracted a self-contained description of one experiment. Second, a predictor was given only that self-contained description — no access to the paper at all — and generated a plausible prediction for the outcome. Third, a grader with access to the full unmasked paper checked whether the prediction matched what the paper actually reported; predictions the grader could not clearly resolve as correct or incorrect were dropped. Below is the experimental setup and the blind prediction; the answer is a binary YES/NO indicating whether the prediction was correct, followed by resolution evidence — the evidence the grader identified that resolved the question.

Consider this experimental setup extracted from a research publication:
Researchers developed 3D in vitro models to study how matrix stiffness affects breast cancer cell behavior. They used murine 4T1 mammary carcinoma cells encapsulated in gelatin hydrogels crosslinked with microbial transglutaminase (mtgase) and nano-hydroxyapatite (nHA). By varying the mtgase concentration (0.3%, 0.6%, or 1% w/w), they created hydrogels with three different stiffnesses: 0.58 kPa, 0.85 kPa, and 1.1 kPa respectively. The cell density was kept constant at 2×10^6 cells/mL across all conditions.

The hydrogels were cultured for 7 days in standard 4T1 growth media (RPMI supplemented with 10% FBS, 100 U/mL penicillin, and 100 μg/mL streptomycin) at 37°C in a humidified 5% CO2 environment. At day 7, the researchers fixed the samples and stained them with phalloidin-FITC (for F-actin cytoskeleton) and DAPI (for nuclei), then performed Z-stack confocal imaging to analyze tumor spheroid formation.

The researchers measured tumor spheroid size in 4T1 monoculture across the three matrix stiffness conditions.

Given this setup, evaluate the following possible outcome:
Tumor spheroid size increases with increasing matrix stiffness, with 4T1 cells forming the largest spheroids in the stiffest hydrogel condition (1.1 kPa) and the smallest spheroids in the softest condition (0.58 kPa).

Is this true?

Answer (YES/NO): NO